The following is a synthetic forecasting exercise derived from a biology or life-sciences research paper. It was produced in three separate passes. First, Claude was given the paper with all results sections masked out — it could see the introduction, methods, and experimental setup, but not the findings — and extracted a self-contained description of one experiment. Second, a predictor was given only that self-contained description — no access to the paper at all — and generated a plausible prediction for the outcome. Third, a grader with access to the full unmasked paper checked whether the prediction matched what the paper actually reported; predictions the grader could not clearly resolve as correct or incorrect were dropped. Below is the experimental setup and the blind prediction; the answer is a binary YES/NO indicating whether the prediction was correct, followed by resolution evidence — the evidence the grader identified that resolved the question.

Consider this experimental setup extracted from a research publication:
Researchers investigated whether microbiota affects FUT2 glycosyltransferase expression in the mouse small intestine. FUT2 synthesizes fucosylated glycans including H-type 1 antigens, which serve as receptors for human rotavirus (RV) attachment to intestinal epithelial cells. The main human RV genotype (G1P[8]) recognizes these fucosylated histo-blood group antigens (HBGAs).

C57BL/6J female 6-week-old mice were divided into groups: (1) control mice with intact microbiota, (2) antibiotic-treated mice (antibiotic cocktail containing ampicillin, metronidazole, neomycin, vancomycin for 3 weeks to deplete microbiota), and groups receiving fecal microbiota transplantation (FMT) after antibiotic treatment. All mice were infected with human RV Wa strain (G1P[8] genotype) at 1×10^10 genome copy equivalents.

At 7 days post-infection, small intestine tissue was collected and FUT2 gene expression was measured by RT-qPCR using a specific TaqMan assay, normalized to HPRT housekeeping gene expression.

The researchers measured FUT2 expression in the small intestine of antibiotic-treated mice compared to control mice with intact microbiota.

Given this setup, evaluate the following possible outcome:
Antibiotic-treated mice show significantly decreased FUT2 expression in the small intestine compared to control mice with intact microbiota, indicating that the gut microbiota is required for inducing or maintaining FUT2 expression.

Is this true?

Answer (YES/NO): NO